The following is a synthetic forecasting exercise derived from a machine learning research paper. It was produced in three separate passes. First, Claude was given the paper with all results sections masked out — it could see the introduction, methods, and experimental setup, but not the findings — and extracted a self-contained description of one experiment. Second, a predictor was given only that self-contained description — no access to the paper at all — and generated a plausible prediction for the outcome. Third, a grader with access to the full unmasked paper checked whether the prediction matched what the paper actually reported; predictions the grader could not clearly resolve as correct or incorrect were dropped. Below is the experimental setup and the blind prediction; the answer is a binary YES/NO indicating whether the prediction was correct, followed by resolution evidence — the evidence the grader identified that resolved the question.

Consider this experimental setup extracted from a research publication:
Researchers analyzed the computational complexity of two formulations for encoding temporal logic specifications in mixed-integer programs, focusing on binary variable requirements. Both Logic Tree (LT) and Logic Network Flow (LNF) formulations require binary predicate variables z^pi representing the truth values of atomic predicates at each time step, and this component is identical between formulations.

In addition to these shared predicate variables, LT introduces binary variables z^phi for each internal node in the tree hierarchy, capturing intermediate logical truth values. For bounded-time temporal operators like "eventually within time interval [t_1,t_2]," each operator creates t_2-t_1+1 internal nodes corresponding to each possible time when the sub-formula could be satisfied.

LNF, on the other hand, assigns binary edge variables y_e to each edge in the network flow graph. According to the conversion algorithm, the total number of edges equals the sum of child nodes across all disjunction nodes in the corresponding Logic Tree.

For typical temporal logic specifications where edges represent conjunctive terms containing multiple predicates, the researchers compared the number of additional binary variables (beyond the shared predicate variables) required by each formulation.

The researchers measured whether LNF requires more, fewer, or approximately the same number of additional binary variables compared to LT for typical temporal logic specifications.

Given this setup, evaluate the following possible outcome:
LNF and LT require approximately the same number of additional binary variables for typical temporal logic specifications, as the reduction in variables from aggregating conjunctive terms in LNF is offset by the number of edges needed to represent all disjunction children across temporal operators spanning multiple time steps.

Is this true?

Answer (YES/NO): YES